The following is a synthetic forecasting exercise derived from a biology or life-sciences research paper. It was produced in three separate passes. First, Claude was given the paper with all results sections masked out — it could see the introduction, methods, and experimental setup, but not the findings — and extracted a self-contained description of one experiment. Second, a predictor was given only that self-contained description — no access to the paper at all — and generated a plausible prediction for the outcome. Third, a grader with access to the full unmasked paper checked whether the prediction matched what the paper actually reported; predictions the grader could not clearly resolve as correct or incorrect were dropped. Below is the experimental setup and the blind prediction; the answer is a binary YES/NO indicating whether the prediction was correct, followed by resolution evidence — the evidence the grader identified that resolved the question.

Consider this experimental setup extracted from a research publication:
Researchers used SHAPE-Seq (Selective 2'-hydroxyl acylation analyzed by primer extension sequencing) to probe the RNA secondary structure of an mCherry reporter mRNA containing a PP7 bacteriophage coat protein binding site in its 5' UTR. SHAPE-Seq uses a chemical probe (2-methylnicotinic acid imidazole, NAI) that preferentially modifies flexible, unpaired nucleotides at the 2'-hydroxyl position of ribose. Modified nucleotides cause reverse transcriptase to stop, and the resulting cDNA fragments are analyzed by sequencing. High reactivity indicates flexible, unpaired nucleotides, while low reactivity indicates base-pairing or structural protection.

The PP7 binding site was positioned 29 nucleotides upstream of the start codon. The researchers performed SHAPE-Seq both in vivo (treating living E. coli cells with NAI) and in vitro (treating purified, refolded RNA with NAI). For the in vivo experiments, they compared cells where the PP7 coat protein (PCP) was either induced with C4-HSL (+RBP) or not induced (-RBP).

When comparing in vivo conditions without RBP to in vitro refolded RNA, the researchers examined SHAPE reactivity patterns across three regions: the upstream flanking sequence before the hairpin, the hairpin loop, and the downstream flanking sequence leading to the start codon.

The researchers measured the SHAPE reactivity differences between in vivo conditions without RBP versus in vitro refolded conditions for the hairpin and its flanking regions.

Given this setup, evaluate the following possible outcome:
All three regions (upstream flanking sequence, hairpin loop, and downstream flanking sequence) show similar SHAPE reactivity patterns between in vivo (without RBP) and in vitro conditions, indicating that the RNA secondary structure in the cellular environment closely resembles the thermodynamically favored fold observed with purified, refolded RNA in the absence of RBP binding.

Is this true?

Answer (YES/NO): NO